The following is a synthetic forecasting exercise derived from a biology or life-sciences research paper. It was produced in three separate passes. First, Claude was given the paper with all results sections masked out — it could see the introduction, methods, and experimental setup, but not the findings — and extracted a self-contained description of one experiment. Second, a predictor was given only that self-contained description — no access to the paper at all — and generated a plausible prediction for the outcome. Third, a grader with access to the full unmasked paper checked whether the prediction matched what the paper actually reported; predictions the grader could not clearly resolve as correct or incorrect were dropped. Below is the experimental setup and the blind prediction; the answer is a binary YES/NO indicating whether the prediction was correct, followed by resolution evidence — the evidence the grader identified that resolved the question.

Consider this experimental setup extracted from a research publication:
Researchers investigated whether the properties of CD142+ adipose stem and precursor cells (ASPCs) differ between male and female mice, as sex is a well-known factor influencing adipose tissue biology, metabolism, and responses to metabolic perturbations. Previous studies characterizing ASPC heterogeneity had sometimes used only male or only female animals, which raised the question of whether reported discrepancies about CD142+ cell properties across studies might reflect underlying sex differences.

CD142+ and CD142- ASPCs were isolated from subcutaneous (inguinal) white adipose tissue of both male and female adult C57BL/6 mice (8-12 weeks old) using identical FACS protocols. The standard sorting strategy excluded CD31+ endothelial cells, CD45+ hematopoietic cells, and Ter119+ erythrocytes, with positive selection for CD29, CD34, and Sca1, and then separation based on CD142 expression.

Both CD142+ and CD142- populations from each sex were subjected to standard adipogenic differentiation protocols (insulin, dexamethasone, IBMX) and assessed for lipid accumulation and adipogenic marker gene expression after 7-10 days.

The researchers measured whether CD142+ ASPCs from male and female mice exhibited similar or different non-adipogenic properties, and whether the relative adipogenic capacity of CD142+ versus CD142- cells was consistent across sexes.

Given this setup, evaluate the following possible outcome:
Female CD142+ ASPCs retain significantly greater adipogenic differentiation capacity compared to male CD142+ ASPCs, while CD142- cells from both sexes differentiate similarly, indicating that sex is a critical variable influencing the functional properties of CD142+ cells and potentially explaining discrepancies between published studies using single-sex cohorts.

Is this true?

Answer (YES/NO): NO